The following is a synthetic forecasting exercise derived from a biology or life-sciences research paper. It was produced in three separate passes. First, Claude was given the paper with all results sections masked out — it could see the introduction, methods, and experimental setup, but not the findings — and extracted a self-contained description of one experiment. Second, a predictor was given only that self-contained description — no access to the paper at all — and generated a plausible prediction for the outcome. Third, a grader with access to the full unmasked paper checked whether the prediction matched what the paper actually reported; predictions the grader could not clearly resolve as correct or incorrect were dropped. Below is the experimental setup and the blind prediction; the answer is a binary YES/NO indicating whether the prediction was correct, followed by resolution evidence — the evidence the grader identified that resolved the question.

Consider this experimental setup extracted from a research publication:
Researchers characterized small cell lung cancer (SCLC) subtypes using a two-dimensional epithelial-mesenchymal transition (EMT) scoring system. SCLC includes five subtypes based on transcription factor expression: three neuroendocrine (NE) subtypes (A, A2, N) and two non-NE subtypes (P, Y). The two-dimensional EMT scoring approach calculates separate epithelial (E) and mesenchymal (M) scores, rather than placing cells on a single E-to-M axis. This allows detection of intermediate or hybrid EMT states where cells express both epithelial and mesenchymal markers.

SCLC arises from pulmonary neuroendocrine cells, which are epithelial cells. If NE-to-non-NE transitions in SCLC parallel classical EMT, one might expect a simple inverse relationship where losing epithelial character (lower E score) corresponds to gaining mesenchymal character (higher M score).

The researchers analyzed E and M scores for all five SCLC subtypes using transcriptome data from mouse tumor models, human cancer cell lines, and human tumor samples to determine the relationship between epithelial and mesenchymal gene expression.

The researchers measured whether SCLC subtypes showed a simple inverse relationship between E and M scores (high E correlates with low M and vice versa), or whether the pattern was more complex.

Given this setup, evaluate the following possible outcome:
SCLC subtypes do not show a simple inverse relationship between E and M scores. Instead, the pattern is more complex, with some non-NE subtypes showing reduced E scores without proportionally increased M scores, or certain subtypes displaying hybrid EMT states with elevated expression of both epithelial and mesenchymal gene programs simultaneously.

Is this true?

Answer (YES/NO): YES